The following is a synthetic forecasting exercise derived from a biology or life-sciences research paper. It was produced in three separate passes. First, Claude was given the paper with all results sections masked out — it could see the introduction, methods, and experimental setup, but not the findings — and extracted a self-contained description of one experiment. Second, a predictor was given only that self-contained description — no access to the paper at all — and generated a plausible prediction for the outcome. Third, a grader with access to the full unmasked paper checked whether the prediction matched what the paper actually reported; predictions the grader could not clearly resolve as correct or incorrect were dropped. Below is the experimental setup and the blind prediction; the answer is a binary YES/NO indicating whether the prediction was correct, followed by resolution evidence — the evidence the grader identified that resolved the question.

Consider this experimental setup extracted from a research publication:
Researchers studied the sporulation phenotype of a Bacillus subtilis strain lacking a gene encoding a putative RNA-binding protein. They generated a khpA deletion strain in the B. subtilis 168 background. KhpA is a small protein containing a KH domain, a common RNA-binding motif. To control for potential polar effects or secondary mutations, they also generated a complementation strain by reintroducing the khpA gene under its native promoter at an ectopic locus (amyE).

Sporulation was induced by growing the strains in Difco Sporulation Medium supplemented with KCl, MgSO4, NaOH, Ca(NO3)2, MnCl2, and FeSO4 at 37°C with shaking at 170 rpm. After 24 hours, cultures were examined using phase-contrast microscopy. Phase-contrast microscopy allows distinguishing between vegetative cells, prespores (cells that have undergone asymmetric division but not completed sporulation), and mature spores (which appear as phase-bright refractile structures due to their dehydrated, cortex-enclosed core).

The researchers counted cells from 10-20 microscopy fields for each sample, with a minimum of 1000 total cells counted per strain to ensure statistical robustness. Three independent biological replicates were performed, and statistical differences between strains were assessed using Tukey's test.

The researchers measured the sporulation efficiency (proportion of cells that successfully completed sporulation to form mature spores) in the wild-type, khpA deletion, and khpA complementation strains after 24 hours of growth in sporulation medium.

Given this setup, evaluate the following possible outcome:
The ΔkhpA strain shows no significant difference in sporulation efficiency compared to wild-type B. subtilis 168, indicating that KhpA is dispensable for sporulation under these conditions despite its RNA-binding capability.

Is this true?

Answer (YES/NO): NO